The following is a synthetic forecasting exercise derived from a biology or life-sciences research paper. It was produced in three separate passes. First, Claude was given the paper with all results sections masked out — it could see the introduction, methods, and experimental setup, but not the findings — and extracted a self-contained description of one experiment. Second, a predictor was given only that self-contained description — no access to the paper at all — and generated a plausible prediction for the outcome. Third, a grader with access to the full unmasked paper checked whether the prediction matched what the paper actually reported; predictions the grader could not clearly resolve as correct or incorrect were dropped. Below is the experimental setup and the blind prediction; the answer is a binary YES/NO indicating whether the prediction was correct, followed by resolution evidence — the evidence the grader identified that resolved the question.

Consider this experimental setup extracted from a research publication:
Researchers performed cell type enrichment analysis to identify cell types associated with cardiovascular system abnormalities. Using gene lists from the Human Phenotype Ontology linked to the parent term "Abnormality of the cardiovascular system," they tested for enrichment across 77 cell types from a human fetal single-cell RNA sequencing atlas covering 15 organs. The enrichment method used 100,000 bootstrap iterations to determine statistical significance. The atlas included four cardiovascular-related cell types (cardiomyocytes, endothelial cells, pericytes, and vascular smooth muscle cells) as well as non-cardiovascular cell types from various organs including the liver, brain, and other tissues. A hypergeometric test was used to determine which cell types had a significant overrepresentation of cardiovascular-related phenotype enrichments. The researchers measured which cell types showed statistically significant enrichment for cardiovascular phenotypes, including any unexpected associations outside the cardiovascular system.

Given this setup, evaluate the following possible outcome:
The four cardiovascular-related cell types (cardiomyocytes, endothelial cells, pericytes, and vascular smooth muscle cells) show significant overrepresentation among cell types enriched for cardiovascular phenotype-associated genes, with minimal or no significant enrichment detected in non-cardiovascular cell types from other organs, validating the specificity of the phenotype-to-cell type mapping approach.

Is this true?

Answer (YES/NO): NO